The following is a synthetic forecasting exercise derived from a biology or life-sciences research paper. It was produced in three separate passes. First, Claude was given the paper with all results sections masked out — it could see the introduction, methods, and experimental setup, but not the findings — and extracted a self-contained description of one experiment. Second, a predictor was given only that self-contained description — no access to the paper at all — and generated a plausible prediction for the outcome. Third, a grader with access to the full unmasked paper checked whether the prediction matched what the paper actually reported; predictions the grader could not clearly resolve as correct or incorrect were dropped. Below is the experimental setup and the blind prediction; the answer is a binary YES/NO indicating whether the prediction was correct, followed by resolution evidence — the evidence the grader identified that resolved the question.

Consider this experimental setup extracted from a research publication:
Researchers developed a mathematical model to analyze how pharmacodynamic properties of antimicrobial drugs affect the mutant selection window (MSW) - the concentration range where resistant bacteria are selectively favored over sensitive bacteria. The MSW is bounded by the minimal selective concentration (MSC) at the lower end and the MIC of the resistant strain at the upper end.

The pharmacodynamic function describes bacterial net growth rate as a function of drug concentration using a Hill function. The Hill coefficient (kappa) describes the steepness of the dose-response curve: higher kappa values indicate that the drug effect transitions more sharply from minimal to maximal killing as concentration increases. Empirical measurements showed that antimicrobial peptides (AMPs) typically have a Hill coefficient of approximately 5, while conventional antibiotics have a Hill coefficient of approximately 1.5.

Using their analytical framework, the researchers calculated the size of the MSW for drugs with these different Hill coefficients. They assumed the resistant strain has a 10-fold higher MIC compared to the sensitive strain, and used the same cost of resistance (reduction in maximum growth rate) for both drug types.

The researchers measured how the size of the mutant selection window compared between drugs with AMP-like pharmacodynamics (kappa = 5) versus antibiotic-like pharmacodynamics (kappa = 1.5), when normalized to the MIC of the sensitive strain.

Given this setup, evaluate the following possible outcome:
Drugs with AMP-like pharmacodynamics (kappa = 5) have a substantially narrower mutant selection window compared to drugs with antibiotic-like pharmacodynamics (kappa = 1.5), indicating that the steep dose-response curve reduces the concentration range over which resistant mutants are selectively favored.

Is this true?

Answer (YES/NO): YES